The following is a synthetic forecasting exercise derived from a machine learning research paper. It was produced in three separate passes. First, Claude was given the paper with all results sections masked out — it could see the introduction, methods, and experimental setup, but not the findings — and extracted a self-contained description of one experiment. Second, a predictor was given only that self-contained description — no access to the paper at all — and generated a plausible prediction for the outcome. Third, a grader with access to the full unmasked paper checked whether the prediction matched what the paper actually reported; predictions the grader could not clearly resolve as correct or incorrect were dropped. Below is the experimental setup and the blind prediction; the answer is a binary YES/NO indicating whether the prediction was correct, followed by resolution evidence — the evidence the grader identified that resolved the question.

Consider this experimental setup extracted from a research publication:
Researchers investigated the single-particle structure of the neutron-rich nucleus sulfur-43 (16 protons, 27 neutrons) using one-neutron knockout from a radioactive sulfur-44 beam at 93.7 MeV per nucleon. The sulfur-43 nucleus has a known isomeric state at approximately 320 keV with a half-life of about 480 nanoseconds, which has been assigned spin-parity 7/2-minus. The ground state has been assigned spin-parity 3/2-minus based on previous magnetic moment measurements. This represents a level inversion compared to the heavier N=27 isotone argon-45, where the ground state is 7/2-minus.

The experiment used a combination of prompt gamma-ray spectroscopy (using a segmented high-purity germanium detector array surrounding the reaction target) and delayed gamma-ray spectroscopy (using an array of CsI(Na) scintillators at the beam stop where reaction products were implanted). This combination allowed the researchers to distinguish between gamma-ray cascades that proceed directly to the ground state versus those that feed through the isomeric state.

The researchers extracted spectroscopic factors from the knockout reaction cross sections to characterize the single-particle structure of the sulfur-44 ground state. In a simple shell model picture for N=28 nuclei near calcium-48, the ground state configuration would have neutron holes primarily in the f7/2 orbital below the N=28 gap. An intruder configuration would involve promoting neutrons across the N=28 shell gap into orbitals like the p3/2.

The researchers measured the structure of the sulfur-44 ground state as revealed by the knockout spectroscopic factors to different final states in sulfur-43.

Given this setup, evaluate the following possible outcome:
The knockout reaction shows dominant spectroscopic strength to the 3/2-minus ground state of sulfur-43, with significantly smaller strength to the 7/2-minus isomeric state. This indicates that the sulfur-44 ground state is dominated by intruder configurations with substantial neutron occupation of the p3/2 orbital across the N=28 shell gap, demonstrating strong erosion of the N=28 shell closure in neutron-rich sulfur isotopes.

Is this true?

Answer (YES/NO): NO